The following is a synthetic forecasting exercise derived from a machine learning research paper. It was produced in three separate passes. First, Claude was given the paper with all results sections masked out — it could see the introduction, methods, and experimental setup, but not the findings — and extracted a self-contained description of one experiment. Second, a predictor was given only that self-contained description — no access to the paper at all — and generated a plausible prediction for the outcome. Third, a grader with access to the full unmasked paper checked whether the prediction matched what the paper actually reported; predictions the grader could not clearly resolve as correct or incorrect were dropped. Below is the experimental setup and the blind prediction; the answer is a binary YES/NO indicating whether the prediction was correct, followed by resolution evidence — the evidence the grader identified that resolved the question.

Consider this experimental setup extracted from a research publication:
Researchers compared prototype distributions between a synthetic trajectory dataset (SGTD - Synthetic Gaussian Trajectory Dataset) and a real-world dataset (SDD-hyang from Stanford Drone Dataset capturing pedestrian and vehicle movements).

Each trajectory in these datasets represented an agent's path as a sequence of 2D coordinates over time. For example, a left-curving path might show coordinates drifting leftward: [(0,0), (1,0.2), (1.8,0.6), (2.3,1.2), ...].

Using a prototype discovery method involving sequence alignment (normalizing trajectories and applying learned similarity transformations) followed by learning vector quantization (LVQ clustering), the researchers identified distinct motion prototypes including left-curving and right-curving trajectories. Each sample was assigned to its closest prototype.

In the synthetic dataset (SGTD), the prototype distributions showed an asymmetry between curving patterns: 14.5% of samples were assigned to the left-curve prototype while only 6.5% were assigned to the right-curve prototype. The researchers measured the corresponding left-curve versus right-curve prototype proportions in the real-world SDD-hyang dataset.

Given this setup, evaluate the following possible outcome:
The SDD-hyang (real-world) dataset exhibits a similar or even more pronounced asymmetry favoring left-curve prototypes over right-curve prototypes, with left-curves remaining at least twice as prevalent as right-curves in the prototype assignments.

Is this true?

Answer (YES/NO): NO